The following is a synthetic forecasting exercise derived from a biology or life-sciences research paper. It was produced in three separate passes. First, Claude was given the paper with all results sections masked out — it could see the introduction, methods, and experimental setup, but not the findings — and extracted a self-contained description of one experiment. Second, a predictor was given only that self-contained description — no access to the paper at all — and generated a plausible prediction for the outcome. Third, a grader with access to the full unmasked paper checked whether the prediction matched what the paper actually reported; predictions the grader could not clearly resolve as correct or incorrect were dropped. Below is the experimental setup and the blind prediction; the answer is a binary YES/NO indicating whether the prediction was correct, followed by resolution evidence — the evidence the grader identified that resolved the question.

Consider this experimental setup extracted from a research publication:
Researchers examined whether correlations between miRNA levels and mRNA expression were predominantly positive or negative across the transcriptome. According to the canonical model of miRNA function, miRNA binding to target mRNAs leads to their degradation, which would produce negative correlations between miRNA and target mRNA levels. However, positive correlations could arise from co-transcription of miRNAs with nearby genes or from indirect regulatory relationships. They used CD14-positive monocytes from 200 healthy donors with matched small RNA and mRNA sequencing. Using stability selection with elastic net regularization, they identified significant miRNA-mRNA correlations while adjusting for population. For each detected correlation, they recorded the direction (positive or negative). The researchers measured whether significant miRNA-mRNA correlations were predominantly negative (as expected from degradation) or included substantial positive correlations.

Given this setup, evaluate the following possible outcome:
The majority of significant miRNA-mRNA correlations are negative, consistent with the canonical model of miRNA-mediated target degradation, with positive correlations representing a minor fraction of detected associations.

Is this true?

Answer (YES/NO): NO